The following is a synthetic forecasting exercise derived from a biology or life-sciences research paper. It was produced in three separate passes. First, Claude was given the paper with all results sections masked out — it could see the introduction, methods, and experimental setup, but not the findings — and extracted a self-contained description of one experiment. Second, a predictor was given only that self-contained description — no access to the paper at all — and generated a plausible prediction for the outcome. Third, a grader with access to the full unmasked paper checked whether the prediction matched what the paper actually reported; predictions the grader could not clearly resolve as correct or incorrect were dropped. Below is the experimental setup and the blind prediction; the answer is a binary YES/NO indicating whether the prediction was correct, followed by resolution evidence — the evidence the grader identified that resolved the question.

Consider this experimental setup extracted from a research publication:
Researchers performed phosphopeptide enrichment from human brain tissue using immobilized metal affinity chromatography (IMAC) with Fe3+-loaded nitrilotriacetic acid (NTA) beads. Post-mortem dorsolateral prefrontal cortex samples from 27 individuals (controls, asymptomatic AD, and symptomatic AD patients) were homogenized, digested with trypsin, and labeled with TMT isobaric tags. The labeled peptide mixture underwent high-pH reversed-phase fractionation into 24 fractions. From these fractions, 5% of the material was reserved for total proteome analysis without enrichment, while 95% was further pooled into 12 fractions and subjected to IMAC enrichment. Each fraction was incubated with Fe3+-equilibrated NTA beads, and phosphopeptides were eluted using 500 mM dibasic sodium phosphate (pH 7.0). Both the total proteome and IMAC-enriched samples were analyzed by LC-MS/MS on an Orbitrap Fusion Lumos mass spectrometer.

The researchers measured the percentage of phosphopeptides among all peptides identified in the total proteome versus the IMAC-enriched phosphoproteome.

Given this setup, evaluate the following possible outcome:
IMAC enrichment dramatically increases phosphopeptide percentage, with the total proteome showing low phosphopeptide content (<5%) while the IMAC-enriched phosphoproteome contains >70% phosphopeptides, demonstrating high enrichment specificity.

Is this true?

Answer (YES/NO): YES